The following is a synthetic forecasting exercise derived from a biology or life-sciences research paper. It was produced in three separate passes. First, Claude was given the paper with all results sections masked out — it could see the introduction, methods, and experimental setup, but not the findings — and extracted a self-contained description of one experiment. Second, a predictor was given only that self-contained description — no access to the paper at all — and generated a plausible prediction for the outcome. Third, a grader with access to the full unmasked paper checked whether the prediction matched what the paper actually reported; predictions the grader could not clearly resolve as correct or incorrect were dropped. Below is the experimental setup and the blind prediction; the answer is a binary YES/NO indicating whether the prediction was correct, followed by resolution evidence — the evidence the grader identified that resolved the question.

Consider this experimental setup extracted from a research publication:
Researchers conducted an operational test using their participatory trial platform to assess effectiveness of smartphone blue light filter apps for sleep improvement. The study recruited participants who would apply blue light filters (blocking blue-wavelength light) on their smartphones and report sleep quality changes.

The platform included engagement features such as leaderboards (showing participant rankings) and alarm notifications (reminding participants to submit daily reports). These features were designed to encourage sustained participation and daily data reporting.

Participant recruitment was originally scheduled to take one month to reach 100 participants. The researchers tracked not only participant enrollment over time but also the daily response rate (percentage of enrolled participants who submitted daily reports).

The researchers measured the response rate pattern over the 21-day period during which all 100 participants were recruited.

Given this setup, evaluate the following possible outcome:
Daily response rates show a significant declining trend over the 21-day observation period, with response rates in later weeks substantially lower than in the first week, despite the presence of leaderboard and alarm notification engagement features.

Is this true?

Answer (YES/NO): NO